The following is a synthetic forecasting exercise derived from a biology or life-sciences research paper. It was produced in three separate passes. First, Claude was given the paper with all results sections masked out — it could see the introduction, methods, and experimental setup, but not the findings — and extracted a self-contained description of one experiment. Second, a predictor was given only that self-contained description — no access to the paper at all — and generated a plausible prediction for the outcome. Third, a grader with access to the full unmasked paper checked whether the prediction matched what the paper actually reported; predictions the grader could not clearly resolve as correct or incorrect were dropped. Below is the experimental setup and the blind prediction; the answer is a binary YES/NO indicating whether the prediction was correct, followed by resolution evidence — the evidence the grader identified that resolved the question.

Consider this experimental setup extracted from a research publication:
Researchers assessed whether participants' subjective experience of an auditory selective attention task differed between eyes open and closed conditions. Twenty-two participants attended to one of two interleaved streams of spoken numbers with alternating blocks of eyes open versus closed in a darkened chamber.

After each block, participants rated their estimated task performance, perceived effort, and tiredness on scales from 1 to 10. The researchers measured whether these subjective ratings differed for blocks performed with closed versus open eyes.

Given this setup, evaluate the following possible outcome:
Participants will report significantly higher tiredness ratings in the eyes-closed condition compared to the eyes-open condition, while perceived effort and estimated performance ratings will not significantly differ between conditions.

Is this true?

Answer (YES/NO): NO